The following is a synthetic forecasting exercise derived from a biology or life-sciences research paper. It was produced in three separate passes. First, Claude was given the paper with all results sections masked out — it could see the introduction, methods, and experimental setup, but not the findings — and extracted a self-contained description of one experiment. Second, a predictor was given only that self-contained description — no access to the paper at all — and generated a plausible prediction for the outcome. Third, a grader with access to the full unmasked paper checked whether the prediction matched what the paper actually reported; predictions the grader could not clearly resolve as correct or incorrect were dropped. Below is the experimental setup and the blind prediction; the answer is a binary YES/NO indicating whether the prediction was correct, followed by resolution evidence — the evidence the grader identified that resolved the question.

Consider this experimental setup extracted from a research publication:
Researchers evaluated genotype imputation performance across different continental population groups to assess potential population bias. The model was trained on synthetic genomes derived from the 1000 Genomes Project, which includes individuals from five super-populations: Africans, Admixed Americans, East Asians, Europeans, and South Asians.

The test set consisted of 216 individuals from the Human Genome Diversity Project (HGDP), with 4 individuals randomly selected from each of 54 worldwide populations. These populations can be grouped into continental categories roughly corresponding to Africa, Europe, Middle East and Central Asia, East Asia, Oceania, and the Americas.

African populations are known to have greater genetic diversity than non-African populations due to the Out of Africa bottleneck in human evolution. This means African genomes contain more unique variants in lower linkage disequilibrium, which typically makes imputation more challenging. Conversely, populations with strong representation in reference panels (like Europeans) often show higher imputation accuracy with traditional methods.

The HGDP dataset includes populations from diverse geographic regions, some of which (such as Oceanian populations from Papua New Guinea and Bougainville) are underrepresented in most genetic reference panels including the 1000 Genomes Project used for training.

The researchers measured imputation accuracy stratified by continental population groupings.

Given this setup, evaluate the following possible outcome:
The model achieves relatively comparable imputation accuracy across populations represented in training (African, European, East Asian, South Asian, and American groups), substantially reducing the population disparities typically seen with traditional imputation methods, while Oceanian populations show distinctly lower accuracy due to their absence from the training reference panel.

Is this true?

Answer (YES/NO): NO